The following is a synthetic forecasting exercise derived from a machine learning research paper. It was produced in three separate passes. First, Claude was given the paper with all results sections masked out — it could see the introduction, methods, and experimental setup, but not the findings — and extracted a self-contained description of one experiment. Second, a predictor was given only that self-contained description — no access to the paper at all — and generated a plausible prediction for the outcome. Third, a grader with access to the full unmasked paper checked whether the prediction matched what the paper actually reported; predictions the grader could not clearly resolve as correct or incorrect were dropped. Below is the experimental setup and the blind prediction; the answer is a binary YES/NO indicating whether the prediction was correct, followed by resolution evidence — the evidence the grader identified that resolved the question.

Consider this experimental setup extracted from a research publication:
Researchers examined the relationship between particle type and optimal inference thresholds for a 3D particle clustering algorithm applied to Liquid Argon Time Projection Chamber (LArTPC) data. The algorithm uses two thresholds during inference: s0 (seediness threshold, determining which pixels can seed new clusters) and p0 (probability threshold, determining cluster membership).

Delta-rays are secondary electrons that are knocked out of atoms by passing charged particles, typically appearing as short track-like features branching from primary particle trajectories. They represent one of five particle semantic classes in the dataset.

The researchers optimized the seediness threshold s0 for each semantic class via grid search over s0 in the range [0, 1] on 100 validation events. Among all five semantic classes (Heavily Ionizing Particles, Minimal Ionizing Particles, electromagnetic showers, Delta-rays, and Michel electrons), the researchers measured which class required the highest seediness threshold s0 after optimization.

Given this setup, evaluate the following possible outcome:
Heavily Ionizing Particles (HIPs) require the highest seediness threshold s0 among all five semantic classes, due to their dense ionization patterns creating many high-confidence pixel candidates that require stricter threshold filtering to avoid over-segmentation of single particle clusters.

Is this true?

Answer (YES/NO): NO